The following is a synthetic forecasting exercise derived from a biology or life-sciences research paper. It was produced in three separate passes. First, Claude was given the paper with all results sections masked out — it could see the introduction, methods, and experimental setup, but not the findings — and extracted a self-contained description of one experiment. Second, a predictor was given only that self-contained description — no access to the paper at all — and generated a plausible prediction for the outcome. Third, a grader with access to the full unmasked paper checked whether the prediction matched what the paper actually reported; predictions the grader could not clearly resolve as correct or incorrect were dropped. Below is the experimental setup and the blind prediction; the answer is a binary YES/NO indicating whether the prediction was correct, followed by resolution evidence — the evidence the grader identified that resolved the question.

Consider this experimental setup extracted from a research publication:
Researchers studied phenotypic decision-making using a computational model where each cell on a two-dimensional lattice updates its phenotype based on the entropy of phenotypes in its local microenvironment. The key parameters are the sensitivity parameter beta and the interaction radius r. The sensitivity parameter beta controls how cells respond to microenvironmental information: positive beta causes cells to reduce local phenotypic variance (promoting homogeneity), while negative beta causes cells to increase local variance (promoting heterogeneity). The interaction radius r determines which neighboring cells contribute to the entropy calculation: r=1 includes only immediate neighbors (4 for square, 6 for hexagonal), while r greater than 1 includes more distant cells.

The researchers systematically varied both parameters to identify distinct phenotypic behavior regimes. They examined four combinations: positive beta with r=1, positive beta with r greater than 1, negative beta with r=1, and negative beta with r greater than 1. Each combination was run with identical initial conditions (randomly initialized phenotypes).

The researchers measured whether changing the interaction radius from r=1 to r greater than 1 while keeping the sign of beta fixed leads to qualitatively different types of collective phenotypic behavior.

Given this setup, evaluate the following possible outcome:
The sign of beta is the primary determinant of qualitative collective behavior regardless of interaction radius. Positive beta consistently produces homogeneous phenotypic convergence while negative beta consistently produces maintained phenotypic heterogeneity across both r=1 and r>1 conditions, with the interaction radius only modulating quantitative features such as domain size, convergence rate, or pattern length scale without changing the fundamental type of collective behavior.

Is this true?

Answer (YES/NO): NO